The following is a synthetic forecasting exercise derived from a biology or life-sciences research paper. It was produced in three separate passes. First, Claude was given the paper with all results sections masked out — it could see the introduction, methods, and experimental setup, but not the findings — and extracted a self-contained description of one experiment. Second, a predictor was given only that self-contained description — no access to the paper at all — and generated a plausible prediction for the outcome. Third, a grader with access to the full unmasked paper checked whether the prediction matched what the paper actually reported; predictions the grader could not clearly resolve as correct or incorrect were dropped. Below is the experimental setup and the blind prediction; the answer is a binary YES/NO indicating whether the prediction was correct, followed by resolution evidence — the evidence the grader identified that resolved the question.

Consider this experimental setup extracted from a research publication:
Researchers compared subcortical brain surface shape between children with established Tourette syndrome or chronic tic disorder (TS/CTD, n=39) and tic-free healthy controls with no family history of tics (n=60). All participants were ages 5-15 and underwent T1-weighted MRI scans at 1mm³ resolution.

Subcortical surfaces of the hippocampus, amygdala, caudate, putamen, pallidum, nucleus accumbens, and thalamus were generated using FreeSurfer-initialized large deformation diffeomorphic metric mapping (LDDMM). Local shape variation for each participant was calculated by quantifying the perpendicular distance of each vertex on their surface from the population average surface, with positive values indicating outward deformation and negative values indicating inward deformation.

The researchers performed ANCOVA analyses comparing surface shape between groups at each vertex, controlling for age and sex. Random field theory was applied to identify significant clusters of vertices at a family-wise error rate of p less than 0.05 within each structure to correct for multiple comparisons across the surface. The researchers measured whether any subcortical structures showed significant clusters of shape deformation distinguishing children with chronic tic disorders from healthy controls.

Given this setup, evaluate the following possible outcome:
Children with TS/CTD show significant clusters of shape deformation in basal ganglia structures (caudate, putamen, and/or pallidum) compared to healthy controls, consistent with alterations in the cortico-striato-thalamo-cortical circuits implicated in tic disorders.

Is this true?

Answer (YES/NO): YES